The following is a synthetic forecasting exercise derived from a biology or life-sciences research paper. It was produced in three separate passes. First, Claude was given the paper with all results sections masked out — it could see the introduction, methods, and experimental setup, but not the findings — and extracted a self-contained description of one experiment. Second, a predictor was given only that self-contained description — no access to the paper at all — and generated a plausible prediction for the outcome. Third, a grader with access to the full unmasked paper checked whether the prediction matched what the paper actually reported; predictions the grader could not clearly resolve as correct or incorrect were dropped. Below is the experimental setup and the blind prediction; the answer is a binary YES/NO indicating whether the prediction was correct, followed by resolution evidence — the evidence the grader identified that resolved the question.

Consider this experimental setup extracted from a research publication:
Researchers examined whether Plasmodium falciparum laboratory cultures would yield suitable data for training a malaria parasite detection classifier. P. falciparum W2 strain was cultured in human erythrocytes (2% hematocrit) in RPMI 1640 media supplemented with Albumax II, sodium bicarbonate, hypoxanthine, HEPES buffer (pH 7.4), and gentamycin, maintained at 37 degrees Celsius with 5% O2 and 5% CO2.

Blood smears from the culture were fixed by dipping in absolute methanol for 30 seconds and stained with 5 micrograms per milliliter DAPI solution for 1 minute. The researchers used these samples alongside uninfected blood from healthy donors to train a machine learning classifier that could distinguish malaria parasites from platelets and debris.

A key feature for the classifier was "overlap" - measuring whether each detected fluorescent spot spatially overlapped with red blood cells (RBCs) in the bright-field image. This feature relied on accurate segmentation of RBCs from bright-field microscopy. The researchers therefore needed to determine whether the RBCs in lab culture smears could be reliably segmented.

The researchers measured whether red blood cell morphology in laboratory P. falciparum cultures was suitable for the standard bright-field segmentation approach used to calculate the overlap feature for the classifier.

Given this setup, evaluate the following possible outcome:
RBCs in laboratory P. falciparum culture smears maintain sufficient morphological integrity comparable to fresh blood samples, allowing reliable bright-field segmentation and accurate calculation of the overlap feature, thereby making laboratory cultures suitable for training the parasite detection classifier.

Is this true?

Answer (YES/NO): NO